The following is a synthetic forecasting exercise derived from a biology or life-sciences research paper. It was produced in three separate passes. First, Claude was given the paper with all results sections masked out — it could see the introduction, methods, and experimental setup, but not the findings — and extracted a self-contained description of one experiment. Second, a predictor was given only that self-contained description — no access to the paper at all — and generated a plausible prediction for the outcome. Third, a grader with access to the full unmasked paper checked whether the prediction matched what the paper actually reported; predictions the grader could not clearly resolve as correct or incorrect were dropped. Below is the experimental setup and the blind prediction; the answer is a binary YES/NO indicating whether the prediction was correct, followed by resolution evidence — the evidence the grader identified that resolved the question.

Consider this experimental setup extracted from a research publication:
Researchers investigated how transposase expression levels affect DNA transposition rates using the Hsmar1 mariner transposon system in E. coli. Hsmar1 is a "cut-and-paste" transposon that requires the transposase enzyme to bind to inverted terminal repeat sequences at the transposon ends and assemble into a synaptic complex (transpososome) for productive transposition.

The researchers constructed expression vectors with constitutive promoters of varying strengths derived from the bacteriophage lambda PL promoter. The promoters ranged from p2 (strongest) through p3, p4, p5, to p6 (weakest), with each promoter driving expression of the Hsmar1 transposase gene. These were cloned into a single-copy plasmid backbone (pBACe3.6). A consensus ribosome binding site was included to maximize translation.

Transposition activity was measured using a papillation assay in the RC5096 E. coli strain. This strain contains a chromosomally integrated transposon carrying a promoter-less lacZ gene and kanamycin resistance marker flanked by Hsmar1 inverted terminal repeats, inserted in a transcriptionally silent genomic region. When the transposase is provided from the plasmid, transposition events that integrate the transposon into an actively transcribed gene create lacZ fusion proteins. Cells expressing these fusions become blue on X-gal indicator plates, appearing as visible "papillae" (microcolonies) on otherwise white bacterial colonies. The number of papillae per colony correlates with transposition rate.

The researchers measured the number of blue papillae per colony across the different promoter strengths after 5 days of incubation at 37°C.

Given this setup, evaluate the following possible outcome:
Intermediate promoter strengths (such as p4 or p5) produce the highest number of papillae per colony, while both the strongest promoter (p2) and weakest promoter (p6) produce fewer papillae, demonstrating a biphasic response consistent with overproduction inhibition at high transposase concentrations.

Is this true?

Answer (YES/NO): NO